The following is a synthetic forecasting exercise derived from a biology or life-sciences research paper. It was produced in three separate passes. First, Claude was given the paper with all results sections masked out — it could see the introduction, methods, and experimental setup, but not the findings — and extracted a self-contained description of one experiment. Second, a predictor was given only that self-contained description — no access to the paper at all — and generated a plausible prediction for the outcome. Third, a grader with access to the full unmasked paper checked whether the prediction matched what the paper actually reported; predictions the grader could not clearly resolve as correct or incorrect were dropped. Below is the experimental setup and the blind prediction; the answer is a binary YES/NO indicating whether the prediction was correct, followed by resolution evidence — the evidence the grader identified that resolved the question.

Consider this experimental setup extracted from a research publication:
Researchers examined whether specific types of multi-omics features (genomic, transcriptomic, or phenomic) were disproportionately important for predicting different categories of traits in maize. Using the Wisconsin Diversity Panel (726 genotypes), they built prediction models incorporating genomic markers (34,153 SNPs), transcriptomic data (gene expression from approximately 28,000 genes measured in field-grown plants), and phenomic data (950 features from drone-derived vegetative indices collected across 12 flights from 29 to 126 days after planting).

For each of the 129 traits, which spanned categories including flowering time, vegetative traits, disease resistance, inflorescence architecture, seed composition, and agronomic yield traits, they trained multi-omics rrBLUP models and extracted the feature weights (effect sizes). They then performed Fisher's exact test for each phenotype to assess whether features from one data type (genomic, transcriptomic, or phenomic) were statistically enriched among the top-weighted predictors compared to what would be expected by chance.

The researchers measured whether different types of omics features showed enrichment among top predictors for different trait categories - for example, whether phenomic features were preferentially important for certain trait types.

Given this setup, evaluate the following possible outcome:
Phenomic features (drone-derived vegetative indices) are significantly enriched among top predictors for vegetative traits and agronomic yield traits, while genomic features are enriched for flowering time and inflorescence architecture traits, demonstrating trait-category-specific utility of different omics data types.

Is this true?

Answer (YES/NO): NO